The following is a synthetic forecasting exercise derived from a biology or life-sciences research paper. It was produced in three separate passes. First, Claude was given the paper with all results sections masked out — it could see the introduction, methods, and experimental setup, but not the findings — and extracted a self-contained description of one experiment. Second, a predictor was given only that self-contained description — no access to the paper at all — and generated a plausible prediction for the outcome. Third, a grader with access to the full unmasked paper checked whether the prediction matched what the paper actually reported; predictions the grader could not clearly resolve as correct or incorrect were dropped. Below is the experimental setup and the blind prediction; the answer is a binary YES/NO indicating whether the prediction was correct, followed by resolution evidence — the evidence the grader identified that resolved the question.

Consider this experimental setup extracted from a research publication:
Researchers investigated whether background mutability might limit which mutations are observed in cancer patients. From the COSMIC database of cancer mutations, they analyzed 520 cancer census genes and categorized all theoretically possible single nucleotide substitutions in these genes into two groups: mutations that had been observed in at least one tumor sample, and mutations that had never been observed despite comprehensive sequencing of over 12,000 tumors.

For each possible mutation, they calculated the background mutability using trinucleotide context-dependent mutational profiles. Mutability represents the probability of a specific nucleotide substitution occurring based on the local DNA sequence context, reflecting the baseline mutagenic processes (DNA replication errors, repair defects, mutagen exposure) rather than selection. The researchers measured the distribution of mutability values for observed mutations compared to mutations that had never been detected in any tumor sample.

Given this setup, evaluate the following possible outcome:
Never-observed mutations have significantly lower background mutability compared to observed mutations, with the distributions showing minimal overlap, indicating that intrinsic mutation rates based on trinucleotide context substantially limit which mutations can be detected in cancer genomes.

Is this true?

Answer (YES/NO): NO